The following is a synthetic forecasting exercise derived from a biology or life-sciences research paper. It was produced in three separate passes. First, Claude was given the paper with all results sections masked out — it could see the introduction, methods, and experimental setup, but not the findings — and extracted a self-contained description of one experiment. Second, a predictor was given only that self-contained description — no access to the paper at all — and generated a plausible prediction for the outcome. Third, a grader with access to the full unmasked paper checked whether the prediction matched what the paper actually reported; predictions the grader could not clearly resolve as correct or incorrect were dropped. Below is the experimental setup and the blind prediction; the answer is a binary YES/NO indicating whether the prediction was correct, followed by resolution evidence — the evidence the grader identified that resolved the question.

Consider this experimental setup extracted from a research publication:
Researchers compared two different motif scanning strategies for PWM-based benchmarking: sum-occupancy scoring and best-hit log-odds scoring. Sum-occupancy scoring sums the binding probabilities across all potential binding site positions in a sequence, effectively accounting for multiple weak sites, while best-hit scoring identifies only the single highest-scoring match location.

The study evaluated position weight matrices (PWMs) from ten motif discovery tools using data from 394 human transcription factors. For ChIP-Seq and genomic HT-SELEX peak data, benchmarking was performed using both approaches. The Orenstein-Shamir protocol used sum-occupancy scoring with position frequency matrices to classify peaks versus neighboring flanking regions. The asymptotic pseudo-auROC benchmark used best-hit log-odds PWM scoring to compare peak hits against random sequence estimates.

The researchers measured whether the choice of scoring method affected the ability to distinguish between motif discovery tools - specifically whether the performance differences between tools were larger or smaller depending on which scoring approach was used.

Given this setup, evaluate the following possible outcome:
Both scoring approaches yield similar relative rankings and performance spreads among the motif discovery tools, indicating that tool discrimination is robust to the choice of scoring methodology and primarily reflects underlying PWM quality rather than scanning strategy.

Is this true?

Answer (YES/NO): NO